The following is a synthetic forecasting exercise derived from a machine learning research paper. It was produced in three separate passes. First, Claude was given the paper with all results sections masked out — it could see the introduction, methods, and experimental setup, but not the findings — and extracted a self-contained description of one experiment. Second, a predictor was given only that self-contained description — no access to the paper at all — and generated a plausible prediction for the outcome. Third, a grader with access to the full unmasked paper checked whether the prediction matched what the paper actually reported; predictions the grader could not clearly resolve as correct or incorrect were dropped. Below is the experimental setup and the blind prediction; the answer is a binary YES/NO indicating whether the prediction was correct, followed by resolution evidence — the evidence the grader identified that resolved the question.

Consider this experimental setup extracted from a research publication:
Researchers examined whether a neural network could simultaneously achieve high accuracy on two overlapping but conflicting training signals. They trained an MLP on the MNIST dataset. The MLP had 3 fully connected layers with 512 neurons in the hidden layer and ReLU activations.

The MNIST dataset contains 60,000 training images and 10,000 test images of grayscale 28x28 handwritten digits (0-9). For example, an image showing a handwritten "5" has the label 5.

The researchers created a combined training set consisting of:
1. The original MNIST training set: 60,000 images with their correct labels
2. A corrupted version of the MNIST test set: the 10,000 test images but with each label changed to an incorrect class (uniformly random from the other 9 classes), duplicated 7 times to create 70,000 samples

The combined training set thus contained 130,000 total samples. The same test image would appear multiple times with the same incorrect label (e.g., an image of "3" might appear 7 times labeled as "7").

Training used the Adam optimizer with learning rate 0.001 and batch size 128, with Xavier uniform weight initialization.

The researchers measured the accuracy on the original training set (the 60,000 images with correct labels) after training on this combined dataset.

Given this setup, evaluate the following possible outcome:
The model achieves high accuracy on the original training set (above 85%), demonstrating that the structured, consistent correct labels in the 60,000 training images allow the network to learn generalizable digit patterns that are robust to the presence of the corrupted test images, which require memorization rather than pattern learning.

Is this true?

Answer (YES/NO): YES